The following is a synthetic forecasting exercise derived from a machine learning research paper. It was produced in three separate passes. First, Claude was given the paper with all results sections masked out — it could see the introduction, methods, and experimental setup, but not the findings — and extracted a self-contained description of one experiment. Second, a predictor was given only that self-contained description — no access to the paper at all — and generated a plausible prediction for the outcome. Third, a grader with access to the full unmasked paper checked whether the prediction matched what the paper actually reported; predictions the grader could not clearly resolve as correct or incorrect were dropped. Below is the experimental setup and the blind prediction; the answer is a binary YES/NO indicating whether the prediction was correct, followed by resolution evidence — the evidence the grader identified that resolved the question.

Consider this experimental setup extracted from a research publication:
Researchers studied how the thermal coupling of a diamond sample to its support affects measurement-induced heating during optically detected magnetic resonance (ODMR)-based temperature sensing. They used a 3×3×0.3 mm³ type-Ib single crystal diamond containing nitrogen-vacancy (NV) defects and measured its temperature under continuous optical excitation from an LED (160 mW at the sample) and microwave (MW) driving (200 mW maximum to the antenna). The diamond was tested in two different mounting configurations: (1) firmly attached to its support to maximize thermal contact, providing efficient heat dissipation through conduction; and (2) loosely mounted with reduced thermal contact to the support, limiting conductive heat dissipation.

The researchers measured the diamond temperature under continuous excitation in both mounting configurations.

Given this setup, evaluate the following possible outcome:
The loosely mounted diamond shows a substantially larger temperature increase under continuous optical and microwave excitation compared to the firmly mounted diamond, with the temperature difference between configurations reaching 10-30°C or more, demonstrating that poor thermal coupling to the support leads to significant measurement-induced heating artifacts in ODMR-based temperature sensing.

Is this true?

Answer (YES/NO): YES